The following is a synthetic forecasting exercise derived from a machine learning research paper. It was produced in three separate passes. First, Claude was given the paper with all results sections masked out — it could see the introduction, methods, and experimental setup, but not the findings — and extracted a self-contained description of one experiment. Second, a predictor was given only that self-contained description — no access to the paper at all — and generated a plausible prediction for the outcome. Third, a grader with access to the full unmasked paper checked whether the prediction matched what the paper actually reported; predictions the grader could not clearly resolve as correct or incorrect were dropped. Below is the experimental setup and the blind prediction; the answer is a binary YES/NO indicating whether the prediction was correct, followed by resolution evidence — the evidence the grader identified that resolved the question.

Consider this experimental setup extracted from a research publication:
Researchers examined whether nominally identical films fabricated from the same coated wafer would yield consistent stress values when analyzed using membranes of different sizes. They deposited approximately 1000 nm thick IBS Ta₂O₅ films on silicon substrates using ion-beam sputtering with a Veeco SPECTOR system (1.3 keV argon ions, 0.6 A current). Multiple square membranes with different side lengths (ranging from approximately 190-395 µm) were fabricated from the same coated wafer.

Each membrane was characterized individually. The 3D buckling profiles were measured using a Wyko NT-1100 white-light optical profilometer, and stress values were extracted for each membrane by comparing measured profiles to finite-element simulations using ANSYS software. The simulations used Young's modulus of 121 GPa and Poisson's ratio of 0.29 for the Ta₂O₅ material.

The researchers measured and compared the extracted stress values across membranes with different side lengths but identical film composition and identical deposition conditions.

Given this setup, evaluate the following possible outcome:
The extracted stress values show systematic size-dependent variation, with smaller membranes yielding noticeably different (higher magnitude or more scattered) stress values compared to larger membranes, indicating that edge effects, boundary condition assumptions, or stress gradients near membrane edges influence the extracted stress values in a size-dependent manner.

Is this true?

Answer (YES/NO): NO